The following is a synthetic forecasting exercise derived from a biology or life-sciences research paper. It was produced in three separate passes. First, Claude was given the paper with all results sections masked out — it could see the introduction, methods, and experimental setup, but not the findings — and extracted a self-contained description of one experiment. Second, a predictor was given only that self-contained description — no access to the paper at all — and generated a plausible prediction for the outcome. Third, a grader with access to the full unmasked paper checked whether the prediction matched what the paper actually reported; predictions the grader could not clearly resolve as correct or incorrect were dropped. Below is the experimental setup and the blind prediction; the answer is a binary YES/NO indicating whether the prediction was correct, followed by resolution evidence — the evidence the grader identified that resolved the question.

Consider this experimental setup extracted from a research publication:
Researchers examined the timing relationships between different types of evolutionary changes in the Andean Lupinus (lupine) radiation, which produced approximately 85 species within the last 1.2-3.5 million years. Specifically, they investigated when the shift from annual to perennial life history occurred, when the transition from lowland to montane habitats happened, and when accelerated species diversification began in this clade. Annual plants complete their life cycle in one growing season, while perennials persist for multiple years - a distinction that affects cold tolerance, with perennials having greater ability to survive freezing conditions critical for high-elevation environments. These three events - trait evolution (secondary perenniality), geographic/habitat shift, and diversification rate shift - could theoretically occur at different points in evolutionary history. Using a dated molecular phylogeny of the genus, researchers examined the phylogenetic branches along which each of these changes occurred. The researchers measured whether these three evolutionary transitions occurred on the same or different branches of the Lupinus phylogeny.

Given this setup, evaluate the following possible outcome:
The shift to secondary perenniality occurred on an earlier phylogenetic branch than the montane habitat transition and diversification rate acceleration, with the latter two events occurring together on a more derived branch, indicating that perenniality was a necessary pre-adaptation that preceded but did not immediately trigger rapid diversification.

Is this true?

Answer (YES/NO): NO